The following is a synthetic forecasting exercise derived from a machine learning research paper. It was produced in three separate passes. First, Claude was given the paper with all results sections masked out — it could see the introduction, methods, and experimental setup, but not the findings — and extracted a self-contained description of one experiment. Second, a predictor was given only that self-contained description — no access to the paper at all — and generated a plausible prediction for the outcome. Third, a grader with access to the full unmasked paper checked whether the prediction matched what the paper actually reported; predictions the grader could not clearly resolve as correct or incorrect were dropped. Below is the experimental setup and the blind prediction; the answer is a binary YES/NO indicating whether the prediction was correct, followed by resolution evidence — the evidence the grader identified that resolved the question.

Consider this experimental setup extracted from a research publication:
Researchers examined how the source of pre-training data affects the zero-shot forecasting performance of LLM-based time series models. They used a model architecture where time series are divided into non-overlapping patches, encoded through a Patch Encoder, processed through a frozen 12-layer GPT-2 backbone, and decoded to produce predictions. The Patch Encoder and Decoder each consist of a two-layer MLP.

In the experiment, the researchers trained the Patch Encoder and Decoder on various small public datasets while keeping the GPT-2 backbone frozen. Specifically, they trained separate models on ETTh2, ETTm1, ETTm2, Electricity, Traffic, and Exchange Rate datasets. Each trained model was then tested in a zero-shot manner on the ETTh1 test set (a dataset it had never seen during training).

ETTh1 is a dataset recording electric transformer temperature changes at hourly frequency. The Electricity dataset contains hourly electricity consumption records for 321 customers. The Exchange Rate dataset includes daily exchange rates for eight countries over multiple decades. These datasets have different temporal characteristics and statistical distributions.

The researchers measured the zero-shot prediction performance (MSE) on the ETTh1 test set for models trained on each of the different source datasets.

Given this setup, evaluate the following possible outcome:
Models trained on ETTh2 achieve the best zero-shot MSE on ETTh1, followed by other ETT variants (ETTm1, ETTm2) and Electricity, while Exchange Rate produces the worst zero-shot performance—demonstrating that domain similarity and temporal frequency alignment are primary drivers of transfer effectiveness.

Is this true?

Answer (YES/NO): NO